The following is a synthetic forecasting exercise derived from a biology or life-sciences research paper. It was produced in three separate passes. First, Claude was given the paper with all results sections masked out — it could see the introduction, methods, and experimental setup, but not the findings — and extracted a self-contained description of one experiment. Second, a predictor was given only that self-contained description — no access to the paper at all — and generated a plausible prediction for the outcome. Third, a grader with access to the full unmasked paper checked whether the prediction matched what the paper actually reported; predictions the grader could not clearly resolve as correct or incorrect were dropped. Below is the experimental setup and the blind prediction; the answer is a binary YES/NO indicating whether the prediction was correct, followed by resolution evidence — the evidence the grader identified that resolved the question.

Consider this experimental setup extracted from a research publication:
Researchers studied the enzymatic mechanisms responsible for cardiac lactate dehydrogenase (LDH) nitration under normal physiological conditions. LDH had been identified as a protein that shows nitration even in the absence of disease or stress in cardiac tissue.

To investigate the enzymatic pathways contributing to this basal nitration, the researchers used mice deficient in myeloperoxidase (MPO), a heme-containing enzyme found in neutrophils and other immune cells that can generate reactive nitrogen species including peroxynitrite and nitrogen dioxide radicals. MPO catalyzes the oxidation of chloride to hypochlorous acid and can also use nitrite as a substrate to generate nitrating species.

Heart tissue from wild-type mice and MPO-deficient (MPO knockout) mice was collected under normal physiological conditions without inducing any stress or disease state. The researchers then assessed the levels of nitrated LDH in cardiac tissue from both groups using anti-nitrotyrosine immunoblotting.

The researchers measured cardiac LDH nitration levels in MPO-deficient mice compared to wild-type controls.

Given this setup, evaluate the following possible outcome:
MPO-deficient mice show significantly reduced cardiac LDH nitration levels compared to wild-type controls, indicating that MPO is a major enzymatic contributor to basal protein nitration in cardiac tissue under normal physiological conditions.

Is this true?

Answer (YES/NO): NO